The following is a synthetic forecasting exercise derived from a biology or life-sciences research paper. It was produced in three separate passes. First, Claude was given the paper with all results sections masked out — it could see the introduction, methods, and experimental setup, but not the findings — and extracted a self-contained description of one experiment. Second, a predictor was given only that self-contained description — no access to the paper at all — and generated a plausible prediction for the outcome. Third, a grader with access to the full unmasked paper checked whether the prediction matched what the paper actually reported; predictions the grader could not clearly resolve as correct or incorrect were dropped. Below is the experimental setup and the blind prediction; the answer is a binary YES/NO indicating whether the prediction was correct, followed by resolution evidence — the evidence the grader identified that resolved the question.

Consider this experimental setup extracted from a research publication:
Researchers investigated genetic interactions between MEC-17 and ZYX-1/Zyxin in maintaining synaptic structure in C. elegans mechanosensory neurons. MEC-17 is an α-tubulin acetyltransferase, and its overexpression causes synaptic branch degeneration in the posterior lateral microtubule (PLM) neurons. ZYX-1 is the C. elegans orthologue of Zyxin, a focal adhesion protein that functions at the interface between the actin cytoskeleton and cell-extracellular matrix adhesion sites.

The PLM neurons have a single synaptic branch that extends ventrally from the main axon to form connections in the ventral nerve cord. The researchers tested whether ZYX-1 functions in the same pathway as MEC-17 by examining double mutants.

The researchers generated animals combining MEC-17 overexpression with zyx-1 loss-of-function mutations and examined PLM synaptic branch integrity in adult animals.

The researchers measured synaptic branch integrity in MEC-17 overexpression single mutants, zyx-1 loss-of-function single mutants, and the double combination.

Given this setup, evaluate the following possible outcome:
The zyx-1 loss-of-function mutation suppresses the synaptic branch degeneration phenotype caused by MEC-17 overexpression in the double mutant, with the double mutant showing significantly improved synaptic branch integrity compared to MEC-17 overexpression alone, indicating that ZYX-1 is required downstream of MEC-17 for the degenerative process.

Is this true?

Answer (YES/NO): NO